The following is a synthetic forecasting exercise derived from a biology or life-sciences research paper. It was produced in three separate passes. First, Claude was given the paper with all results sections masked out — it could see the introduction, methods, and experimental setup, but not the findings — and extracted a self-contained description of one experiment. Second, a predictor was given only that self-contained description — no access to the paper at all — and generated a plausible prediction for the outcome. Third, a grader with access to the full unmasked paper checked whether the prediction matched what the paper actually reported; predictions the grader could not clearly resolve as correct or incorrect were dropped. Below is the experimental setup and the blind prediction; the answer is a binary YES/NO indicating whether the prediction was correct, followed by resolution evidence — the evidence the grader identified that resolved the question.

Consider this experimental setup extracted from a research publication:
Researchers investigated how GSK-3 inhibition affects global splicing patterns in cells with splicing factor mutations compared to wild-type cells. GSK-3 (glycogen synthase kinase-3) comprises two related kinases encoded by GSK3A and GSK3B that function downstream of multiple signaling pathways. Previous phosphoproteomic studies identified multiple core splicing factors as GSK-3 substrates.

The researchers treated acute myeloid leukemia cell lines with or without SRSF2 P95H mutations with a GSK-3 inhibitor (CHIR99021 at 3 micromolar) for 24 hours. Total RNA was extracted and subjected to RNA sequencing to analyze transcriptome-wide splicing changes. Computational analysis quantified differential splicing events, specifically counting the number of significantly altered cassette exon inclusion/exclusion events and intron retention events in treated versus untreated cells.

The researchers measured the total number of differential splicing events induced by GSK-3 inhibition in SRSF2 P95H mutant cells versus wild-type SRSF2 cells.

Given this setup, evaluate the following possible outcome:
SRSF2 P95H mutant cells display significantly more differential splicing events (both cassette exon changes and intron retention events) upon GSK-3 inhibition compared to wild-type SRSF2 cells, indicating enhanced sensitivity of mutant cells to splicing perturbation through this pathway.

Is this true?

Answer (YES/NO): NO